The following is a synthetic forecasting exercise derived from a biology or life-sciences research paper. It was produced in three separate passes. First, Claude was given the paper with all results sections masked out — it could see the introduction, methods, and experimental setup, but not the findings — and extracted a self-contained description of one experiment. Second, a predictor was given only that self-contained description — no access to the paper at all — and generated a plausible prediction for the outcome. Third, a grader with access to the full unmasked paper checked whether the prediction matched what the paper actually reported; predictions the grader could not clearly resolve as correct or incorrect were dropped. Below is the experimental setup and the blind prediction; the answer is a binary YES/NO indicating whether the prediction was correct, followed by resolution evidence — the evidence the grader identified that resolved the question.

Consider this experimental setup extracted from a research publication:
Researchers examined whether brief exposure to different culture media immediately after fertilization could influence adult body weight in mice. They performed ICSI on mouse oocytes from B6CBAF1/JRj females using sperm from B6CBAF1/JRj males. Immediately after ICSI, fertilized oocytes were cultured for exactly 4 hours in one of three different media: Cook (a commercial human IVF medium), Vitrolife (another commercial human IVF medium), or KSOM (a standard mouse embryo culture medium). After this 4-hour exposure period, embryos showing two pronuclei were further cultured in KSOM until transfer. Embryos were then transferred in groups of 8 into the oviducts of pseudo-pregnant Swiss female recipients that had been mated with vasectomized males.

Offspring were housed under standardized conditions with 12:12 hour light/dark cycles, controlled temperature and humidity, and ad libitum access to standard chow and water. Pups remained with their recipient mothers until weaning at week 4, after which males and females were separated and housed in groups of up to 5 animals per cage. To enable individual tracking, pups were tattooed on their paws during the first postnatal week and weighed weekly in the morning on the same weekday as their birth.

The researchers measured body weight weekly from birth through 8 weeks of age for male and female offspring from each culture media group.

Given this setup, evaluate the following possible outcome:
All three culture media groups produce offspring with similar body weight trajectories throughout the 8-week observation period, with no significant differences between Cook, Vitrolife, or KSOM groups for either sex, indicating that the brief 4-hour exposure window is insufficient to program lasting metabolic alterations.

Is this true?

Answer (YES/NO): NO